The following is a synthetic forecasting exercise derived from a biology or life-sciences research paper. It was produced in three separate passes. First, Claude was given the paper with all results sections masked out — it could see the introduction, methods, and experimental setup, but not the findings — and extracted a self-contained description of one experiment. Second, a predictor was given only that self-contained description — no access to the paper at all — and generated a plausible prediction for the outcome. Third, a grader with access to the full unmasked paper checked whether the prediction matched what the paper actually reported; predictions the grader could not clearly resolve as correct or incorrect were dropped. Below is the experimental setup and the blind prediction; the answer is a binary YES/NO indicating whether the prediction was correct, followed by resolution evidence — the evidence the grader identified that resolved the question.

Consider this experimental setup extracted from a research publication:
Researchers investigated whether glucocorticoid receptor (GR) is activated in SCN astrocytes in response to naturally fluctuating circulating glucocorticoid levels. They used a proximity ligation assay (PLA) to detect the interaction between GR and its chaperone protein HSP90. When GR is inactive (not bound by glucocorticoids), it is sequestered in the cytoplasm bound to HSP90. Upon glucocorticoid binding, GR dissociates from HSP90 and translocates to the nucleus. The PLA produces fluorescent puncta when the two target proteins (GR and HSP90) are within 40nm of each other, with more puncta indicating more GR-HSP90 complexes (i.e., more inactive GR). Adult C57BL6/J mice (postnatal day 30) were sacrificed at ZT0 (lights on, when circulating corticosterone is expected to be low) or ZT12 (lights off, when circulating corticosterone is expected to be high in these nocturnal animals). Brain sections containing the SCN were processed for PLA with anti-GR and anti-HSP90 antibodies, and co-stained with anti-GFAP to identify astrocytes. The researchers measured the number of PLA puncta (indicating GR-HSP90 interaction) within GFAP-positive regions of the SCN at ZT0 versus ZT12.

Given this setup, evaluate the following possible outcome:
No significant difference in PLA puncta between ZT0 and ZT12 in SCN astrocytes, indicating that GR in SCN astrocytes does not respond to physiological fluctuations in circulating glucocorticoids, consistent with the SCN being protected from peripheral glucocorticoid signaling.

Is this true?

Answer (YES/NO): NO